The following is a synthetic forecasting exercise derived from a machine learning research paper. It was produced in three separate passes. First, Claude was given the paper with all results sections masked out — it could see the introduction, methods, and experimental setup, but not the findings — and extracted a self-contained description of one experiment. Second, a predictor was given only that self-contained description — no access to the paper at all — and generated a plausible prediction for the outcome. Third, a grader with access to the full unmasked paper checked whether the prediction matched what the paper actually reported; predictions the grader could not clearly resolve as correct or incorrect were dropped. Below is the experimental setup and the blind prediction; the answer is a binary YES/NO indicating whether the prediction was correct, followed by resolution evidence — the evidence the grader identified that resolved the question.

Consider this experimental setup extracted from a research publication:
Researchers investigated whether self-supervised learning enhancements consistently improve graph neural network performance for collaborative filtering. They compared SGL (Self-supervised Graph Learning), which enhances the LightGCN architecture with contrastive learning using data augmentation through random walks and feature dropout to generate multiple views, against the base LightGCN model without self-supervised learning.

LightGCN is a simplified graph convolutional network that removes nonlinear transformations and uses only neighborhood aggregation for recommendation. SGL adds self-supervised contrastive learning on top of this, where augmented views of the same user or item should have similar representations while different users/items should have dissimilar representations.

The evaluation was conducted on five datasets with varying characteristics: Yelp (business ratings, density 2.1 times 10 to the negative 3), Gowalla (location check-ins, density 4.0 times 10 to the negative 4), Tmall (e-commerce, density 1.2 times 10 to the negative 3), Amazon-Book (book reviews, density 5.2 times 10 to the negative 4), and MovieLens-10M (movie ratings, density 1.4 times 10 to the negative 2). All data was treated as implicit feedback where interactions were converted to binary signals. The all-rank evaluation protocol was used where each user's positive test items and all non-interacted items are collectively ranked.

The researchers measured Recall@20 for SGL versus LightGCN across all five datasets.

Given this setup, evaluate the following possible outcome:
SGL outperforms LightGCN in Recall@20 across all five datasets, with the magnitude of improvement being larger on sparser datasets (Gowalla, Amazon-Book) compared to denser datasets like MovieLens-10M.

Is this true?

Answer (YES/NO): NO